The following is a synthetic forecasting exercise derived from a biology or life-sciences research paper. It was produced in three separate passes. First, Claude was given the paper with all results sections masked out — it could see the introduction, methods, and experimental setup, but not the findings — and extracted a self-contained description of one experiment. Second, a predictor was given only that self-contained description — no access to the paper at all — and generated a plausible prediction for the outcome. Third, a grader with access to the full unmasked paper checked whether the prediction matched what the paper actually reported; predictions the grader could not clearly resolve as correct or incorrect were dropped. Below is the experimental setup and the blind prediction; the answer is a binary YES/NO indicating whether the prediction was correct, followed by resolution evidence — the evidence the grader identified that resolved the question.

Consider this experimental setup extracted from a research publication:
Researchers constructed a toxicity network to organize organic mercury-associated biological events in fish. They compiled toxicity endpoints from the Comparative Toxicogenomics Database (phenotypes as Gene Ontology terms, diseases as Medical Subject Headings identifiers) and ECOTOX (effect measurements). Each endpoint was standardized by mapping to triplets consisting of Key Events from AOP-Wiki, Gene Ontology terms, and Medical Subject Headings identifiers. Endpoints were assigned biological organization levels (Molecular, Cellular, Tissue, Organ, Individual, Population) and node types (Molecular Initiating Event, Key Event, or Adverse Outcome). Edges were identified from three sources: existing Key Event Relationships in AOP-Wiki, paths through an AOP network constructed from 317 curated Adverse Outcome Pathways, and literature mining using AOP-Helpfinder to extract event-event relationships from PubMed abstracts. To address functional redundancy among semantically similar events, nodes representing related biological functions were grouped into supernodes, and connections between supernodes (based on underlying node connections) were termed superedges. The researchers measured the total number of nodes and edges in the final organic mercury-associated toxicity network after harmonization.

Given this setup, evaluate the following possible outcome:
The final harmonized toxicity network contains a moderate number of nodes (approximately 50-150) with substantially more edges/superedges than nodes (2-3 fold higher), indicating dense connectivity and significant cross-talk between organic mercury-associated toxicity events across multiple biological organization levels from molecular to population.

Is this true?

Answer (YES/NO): NO